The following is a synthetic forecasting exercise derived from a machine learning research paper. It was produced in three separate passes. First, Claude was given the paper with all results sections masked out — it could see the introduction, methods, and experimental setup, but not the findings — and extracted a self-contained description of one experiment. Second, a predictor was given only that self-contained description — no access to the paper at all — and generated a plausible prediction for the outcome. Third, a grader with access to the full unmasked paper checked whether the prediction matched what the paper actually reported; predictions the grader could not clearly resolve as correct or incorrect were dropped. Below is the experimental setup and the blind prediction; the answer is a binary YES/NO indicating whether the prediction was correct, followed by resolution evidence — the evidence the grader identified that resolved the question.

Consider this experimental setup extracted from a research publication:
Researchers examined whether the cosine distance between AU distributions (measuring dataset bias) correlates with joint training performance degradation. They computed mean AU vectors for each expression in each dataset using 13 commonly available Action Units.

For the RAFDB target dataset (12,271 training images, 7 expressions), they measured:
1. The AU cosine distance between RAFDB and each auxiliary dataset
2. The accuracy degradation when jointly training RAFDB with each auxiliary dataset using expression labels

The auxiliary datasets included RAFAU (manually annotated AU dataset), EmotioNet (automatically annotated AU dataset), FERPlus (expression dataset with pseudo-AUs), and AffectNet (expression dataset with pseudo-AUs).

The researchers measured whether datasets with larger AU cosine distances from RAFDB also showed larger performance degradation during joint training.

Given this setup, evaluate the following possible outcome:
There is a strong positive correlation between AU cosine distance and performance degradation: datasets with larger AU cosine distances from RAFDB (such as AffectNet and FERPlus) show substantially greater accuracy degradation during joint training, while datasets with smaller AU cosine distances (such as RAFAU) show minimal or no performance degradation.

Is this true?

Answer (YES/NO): NO